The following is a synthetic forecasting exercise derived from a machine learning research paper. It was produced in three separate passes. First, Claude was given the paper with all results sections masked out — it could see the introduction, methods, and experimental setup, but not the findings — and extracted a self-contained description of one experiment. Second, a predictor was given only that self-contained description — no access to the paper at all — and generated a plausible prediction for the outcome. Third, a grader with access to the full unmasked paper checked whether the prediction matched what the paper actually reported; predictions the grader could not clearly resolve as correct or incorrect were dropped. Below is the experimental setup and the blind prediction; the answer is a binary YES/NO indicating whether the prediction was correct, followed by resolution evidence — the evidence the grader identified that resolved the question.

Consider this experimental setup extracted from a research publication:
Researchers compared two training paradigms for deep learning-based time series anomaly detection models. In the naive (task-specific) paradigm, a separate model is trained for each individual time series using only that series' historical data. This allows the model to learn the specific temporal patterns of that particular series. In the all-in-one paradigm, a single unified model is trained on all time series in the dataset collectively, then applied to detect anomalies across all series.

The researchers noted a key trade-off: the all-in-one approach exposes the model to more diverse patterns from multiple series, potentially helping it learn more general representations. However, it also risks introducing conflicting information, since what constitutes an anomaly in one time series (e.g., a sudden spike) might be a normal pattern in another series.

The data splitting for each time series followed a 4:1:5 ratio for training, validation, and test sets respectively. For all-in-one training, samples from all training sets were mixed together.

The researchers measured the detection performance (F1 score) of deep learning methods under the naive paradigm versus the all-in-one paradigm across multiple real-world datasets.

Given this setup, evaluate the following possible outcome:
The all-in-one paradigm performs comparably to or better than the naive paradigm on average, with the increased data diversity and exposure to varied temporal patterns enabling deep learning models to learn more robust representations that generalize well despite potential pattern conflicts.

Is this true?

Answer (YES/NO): NO